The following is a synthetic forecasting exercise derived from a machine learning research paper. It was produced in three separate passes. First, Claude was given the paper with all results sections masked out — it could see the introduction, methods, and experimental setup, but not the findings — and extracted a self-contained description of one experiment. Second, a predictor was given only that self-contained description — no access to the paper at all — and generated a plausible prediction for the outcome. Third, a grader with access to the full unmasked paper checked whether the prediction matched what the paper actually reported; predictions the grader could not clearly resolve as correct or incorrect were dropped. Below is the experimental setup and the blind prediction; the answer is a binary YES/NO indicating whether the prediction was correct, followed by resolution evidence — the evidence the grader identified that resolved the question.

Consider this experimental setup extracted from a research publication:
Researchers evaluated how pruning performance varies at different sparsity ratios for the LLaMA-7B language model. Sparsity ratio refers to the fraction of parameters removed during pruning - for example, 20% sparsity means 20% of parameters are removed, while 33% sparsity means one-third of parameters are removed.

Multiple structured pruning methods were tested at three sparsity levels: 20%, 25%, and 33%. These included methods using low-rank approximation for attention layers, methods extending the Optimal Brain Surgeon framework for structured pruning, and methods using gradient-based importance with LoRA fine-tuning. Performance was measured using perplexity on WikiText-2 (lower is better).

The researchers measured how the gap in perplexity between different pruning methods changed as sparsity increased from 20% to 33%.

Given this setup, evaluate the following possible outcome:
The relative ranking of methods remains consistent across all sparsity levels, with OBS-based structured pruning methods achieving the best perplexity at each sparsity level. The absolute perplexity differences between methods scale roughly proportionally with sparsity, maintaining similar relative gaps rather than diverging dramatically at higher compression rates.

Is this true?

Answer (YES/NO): NO